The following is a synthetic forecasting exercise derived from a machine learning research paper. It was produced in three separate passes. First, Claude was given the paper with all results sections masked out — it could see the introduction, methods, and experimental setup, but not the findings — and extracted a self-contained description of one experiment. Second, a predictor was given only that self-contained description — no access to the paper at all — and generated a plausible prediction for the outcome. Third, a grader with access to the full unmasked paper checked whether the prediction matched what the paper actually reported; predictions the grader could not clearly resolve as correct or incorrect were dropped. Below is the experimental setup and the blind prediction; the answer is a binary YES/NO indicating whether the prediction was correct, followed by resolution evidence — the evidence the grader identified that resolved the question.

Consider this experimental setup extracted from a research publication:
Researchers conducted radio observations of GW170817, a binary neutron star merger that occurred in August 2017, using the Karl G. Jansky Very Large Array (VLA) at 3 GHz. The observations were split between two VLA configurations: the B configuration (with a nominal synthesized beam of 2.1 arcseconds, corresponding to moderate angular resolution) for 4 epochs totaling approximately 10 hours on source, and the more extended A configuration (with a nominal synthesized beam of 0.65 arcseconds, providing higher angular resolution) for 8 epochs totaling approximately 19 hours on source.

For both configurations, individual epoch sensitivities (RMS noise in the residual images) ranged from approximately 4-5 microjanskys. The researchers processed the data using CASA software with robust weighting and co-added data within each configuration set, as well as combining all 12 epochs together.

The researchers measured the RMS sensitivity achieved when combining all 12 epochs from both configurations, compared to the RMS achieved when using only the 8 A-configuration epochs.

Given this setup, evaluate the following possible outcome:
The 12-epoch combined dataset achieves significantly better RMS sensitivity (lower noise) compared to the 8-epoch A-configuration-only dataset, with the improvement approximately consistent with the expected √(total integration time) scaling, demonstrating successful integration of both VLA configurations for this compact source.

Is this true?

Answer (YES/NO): YES